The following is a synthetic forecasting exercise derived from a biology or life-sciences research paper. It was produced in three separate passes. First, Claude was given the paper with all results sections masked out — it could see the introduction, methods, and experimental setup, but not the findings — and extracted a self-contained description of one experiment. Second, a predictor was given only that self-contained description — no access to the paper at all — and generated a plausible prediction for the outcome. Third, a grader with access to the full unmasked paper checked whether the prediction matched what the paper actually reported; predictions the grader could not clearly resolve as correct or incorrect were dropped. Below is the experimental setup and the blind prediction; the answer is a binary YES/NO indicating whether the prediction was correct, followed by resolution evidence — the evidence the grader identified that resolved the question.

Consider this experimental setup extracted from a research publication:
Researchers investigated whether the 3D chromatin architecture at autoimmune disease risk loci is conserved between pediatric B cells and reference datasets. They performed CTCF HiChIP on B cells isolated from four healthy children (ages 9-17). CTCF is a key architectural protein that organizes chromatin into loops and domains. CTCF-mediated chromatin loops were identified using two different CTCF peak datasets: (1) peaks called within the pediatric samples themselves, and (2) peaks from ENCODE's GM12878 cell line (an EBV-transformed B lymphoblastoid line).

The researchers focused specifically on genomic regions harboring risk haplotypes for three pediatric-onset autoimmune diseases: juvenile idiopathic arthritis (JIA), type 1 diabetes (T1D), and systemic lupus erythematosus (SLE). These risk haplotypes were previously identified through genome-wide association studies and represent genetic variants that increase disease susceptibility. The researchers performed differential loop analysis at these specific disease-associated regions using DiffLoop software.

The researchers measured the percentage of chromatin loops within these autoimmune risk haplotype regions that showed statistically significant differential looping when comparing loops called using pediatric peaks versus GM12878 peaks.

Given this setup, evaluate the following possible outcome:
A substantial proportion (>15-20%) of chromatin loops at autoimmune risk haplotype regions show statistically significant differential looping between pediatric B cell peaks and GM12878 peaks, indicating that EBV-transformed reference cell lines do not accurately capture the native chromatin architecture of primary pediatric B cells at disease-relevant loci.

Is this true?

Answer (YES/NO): NO